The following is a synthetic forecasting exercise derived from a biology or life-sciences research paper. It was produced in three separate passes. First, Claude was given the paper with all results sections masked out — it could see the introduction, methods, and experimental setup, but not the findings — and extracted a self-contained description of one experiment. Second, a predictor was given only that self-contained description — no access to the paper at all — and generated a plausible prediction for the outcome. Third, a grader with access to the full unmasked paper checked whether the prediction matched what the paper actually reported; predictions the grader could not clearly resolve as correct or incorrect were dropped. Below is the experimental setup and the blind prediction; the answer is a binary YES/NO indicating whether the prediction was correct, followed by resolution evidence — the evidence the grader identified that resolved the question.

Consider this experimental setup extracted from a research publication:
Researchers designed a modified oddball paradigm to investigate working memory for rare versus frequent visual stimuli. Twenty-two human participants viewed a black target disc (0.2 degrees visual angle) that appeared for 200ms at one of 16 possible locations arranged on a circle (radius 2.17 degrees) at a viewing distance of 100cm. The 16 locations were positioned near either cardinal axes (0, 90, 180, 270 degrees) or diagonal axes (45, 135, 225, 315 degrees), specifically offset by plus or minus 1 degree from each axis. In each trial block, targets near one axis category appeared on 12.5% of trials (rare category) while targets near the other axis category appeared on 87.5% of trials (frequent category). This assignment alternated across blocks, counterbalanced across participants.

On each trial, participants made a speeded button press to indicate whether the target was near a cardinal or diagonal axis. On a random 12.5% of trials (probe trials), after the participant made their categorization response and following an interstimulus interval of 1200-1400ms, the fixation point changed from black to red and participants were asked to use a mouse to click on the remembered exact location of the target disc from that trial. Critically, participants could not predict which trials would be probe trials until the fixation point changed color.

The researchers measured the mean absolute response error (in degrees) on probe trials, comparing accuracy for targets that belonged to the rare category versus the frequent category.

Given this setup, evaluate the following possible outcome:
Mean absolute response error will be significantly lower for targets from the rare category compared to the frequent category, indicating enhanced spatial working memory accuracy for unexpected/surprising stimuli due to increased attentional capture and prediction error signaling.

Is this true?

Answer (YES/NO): YES